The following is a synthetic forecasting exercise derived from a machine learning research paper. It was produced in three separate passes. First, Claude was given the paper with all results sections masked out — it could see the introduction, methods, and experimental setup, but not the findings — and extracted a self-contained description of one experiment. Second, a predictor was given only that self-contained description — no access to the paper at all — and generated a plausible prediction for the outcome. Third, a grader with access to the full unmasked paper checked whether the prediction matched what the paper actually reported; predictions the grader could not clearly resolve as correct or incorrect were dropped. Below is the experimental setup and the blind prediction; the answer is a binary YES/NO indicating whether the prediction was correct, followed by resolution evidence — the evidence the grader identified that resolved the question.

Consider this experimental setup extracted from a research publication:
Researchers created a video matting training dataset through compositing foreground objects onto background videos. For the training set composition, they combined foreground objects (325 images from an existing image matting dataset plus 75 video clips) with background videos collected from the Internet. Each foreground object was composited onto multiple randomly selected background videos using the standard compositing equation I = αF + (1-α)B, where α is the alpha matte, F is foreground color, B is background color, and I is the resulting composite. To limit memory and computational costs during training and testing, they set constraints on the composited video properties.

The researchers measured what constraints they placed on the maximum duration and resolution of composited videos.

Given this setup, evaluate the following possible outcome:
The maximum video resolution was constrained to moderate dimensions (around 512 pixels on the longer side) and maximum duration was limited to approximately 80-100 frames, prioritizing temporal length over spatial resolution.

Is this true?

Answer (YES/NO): NO